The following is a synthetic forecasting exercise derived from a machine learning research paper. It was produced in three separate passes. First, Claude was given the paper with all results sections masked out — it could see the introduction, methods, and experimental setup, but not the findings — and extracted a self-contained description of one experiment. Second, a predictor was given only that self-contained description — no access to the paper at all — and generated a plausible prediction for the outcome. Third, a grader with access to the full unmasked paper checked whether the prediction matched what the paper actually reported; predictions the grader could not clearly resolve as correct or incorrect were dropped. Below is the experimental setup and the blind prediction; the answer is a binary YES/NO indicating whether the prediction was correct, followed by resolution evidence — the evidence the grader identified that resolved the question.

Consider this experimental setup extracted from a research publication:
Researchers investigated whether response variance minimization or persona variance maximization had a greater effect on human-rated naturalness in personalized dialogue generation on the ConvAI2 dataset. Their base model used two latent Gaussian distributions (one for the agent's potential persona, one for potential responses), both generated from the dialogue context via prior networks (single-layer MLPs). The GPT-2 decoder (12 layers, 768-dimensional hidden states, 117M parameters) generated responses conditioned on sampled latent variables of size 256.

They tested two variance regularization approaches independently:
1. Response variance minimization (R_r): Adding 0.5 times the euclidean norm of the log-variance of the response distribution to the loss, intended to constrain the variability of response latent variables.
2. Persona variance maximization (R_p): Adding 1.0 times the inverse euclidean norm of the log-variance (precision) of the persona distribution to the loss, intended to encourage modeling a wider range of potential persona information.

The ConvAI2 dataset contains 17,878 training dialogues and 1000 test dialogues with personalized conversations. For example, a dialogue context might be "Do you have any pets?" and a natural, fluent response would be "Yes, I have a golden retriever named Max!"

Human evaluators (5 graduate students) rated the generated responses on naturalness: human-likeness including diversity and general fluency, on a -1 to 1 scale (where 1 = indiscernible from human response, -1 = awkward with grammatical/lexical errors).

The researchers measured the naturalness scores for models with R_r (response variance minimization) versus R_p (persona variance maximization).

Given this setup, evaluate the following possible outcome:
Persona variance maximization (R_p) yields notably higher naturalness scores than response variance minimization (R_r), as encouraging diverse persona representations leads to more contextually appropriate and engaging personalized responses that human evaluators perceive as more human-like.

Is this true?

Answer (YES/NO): NO